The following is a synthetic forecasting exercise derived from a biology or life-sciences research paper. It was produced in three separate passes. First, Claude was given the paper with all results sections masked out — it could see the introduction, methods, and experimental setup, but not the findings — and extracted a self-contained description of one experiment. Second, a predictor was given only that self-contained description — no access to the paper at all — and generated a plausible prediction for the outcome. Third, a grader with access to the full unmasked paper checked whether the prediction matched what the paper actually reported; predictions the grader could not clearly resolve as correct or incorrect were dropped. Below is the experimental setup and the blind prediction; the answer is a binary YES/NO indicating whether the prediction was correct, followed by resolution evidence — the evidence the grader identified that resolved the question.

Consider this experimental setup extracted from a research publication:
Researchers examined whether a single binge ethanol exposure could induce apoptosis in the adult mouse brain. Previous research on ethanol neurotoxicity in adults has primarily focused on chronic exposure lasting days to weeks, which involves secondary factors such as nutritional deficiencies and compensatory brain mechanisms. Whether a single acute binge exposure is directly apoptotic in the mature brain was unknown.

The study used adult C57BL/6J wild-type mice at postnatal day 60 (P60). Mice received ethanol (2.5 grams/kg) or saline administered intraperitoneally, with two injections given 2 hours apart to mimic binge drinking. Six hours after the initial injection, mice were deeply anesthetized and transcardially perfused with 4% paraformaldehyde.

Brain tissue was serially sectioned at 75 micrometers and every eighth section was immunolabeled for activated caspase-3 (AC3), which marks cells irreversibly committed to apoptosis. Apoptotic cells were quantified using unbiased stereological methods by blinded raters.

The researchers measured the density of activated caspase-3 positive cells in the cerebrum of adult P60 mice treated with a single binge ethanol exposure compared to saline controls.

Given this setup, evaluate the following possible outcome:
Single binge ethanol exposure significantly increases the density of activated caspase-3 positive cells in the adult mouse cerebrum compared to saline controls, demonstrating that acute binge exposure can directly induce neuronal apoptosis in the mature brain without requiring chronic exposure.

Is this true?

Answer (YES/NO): NO